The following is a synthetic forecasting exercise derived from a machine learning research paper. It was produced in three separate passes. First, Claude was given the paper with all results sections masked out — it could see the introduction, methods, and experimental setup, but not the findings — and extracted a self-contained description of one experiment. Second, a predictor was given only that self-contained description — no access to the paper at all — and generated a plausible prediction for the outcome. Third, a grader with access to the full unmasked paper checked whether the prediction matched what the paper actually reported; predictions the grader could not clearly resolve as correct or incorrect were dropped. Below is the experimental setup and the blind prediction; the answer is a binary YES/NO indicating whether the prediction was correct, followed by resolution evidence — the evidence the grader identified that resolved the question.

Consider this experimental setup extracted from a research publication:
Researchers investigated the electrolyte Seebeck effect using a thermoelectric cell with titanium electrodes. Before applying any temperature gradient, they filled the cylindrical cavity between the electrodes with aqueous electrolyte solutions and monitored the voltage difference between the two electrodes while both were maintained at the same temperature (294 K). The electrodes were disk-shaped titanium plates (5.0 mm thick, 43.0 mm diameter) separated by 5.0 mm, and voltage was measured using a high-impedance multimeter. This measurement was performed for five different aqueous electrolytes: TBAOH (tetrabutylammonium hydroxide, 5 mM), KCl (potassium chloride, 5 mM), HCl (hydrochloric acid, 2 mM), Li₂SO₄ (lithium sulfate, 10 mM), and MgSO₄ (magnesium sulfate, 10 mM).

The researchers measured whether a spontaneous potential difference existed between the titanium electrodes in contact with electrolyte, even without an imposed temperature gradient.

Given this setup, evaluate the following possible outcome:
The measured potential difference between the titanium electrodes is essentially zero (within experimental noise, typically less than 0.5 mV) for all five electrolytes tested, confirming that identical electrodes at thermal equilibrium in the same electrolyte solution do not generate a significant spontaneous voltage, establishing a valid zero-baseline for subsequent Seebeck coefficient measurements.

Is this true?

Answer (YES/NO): NO